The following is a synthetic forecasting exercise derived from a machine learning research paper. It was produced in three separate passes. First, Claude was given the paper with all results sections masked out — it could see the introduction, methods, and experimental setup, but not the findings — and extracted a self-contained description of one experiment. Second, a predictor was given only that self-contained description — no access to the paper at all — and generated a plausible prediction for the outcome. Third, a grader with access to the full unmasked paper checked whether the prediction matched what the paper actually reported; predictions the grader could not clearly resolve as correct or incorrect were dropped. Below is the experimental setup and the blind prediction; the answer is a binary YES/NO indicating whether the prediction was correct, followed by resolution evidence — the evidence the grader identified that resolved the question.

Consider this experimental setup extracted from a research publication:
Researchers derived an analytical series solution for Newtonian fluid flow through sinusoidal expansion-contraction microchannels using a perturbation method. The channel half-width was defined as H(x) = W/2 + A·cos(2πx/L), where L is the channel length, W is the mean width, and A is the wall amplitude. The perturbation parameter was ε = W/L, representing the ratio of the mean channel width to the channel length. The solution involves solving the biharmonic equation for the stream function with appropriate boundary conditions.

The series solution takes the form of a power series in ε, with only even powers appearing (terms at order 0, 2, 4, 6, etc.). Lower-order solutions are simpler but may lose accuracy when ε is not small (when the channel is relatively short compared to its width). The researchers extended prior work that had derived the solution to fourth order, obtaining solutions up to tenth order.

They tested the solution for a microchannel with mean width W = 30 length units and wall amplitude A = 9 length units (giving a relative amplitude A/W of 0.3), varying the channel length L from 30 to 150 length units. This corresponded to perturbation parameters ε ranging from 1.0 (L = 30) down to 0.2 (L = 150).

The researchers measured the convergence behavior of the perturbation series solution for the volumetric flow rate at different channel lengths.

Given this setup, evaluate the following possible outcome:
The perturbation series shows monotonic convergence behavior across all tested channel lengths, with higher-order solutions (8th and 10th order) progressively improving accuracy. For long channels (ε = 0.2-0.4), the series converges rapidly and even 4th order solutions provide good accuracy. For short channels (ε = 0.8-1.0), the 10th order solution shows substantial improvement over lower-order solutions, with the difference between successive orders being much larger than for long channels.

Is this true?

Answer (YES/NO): NO